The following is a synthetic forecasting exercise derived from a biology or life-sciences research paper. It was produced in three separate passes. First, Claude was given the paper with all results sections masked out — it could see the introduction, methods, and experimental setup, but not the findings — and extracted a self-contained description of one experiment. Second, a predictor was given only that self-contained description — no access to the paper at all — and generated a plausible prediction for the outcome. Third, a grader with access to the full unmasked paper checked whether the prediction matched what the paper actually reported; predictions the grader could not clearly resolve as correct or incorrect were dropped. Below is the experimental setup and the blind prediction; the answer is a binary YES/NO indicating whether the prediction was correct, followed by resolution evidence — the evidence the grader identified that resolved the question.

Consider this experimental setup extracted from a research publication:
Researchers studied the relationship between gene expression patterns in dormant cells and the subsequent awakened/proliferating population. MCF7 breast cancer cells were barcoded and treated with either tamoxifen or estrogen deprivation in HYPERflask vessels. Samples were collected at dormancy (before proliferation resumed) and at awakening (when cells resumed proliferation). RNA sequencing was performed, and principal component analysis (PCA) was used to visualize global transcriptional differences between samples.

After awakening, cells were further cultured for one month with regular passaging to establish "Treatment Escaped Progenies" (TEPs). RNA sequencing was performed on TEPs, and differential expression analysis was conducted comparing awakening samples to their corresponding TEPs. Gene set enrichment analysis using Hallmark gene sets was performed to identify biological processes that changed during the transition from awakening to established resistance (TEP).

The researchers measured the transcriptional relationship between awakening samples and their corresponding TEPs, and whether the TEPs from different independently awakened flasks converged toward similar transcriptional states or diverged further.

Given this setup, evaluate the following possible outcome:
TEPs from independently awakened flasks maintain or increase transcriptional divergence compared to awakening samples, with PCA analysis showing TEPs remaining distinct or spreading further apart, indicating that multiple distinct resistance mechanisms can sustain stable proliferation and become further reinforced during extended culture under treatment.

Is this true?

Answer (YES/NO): YES